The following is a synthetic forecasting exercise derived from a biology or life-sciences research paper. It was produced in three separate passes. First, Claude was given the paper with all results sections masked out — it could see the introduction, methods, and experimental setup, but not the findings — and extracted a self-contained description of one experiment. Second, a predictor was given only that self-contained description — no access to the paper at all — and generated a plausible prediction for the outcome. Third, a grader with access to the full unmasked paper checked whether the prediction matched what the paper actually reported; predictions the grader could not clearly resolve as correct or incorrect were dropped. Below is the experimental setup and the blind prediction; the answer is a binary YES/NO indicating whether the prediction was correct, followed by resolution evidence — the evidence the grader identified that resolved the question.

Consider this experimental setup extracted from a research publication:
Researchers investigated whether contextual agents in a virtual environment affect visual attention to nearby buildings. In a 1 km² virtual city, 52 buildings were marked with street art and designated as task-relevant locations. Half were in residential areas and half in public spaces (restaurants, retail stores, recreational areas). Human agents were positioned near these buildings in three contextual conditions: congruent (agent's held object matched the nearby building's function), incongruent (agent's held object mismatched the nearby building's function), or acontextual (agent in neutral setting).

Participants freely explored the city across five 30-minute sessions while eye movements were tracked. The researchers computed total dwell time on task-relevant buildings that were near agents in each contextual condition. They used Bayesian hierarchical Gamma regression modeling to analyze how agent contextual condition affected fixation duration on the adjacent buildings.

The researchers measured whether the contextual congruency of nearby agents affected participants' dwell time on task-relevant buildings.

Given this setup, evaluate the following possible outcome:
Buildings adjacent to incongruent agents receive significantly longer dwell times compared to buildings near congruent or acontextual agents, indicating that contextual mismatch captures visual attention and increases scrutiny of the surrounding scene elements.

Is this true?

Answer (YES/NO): NO